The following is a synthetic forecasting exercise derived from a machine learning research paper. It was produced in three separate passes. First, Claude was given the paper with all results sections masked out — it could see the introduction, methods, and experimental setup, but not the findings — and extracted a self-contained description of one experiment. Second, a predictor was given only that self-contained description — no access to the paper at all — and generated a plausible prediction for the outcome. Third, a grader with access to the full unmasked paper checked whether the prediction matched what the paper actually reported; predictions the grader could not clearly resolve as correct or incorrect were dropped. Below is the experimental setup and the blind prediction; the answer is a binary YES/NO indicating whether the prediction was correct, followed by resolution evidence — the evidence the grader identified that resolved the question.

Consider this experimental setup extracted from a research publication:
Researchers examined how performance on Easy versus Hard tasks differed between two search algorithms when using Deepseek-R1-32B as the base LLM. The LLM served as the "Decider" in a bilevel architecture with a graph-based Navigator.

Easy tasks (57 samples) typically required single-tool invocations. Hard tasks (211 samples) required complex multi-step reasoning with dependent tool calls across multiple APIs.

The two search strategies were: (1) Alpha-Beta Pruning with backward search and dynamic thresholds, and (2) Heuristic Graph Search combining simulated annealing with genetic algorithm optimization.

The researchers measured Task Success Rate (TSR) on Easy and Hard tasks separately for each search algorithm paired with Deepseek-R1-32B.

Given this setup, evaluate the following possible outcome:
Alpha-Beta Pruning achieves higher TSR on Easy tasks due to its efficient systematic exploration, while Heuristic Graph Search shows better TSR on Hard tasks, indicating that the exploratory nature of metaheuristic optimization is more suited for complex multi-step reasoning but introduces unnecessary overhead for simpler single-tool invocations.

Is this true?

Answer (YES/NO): NO